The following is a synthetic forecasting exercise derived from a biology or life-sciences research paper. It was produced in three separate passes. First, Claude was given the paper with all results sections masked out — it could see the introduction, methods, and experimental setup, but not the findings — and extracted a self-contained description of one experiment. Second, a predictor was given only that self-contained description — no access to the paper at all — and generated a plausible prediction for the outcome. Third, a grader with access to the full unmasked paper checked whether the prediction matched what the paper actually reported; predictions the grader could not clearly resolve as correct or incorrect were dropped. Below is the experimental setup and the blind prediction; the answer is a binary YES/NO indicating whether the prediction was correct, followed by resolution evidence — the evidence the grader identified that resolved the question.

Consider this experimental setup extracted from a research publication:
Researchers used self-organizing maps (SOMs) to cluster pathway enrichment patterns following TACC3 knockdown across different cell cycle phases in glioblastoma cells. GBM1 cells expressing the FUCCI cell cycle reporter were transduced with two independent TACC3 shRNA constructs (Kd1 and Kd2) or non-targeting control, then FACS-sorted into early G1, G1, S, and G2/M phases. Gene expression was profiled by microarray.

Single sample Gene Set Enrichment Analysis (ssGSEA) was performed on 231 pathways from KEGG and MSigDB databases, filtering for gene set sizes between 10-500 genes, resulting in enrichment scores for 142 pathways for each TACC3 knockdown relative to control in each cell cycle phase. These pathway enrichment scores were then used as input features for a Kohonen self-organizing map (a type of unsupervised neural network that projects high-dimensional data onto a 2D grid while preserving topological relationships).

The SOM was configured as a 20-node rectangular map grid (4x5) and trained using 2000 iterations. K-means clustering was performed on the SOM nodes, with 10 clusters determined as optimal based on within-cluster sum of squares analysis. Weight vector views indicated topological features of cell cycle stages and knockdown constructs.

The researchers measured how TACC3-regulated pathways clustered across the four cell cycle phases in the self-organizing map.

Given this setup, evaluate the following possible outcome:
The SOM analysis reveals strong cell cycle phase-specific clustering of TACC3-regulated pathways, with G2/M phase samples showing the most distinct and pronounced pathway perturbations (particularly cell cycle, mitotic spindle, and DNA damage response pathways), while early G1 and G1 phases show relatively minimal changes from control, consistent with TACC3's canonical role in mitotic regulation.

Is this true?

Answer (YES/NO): NO